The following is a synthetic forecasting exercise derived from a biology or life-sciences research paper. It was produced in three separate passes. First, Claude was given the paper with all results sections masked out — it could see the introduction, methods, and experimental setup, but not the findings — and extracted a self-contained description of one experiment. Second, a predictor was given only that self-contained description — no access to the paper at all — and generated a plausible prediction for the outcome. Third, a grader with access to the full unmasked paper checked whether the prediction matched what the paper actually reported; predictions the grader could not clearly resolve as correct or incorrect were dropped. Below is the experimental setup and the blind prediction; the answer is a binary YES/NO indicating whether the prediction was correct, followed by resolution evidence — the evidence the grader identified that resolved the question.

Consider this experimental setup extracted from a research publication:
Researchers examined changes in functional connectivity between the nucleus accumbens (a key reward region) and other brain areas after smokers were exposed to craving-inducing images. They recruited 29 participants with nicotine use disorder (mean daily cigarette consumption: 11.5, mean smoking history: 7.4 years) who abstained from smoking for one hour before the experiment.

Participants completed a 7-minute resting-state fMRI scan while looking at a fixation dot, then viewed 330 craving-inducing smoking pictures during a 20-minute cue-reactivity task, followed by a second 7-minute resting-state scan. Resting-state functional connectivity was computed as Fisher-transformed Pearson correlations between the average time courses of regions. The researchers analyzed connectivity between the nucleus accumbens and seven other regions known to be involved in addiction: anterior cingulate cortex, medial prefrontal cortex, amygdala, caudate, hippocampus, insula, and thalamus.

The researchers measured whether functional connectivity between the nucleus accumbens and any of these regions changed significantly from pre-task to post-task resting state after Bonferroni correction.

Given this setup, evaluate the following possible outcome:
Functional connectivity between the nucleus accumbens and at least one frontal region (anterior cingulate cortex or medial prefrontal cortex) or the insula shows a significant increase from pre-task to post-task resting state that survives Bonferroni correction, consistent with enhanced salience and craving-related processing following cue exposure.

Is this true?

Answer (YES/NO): NO